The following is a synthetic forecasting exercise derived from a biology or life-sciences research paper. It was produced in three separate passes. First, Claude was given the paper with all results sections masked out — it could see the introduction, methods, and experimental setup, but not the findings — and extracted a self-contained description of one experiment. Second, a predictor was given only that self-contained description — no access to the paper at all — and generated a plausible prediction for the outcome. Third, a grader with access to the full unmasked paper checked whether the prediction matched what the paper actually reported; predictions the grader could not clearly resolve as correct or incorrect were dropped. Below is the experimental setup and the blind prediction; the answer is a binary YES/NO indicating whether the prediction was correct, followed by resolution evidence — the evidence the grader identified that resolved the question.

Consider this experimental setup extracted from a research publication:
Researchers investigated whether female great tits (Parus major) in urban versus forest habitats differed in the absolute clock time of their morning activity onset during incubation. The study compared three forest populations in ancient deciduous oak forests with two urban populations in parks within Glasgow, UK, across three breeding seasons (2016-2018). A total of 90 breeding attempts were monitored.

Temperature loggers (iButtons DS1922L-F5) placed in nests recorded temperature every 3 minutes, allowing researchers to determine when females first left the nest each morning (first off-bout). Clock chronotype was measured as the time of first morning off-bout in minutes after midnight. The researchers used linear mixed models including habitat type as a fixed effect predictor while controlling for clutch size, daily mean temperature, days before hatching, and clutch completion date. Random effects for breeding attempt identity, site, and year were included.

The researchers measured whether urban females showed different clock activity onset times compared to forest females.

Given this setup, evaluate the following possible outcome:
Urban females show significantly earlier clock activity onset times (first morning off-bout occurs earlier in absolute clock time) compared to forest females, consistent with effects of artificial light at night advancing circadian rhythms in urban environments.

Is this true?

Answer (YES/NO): NO